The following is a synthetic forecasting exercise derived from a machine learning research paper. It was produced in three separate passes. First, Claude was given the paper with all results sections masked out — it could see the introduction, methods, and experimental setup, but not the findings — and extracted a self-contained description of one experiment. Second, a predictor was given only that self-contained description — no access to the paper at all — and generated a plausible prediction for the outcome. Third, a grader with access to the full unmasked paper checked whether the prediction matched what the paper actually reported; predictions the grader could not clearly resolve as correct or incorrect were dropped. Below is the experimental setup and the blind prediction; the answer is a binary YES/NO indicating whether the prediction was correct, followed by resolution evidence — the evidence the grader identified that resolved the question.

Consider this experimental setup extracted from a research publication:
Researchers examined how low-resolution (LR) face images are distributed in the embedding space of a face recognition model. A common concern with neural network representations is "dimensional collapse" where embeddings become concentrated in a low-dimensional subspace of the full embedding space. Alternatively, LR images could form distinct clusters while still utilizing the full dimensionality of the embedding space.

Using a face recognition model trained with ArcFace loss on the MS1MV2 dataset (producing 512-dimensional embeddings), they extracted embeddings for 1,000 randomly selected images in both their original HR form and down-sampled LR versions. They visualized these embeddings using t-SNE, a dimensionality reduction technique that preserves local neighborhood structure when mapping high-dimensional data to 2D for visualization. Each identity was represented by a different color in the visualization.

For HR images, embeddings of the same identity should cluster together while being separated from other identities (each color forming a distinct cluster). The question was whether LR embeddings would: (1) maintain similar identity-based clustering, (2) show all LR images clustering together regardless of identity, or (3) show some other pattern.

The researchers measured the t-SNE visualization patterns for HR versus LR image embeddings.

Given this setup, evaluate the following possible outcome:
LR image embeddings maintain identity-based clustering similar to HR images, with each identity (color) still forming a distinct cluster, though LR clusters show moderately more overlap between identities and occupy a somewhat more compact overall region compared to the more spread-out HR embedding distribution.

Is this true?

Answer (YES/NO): NO